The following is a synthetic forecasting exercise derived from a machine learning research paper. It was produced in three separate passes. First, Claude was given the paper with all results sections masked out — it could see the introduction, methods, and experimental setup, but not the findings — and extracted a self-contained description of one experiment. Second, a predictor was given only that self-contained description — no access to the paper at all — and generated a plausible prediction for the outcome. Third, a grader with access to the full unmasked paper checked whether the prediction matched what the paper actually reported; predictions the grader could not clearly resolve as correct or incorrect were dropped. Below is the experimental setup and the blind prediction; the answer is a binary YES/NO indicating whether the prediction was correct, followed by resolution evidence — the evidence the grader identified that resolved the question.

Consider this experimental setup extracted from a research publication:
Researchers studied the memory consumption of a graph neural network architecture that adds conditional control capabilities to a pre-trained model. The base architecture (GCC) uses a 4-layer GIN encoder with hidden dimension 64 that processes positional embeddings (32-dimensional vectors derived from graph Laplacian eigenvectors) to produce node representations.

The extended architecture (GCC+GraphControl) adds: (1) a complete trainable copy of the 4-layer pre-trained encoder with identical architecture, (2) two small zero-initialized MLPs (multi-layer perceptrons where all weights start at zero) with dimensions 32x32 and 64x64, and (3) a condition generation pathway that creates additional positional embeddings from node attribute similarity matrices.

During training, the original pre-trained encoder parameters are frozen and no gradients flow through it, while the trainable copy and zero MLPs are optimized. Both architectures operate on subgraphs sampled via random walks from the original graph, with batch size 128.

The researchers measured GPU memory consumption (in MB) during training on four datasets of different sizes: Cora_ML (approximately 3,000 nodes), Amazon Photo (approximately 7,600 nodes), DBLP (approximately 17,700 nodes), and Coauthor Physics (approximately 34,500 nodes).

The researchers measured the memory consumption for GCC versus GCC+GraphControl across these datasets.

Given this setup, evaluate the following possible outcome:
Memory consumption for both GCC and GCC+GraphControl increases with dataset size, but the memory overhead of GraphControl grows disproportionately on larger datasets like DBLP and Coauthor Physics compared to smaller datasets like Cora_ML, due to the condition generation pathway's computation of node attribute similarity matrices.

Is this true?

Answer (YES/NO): NO